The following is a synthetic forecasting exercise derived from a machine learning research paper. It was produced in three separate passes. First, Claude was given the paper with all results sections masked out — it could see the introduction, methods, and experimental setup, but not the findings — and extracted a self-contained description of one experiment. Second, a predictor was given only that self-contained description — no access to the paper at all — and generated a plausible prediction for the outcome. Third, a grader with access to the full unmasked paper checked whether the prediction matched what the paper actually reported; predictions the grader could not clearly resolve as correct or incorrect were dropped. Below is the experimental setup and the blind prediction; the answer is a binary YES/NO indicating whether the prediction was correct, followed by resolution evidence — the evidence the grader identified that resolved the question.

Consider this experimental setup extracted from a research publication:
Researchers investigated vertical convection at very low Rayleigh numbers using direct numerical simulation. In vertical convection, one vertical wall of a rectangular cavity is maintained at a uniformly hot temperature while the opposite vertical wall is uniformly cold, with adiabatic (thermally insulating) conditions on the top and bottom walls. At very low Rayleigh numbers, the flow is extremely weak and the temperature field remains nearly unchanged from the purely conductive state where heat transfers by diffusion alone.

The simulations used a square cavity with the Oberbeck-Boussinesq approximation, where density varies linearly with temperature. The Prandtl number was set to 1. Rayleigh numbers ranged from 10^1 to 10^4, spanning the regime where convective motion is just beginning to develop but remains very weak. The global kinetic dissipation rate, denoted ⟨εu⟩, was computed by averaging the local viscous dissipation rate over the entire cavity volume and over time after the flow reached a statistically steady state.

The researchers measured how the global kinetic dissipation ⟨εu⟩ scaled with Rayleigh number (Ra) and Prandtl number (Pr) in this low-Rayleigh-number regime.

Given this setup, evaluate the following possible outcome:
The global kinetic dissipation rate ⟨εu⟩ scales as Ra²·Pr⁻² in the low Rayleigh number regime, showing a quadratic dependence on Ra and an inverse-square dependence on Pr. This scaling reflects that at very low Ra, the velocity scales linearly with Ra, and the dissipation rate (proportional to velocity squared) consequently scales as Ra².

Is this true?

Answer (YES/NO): NO